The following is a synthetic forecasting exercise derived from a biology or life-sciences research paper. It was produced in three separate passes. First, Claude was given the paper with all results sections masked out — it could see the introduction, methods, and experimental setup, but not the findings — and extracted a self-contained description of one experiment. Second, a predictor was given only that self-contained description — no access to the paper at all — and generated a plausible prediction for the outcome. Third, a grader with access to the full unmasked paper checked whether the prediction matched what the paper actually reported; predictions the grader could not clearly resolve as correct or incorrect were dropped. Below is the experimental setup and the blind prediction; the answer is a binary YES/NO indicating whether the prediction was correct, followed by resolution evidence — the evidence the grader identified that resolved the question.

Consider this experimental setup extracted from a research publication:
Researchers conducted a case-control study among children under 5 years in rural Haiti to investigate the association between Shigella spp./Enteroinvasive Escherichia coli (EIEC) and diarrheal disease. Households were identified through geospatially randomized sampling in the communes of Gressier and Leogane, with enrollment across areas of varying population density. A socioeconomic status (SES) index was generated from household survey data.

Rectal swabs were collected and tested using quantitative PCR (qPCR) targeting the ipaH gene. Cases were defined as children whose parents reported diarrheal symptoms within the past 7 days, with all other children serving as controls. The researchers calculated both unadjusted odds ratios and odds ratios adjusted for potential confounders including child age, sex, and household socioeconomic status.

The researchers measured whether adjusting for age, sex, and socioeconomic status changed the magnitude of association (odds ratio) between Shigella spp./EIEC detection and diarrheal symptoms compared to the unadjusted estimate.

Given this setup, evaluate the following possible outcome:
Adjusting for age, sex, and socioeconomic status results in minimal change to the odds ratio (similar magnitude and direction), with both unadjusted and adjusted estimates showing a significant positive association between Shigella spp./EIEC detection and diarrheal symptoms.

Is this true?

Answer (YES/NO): YES